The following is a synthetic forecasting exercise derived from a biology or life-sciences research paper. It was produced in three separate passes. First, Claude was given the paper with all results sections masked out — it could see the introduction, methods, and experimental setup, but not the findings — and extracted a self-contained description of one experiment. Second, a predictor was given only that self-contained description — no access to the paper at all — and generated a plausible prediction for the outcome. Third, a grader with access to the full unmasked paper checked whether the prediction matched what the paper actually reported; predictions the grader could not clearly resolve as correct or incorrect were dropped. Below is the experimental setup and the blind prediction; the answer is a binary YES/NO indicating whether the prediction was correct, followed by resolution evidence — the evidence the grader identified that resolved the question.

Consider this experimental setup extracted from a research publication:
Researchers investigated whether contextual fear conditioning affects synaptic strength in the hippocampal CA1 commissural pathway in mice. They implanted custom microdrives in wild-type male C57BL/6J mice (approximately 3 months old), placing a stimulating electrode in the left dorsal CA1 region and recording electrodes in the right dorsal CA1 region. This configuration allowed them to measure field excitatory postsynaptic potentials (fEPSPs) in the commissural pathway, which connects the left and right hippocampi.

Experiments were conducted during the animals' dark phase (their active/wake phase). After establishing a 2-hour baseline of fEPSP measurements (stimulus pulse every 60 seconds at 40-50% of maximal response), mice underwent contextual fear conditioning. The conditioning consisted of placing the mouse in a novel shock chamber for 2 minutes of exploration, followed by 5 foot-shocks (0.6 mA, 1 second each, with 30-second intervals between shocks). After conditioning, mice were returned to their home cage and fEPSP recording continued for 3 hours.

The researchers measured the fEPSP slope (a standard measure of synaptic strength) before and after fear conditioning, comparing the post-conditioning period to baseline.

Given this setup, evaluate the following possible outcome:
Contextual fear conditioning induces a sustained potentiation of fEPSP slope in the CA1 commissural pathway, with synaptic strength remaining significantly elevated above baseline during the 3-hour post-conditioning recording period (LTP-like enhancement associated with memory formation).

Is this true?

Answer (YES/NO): YES